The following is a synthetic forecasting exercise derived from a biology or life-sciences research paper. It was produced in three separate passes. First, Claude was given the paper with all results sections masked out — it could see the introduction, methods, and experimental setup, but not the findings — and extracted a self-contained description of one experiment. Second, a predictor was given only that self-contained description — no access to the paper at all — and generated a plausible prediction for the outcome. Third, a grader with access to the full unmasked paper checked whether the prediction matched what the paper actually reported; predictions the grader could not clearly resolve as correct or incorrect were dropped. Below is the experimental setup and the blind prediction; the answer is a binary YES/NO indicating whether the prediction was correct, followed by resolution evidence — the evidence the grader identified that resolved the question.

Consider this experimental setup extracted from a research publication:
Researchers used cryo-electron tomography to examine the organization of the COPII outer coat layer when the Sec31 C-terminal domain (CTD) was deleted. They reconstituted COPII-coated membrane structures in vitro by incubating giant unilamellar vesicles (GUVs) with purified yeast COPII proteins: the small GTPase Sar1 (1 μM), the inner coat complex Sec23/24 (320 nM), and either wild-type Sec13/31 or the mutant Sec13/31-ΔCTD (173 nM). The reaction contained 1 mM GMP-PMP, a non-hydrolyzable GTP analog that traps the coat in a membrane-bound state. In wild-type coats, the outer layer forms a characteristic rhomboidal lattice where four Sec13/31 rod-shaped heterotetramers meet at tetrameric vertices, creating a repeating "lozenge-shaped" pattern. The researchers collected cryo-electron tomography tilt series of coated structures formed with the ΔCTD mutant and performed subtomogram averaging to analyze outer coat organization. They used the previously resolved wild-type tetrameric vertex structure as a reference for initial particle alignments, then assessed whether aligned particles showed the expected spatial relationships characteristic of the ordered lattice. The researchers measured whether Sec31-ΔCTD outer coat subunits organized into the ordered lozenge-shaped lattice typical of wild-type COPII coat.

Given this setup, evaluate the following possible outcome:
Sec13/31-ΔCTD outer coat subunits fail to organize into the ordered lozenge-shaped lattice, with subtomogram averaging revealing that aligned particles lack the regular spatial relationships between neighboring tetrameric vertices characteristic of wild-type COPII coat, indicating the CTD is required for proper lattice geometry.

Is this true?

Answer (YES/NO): YES